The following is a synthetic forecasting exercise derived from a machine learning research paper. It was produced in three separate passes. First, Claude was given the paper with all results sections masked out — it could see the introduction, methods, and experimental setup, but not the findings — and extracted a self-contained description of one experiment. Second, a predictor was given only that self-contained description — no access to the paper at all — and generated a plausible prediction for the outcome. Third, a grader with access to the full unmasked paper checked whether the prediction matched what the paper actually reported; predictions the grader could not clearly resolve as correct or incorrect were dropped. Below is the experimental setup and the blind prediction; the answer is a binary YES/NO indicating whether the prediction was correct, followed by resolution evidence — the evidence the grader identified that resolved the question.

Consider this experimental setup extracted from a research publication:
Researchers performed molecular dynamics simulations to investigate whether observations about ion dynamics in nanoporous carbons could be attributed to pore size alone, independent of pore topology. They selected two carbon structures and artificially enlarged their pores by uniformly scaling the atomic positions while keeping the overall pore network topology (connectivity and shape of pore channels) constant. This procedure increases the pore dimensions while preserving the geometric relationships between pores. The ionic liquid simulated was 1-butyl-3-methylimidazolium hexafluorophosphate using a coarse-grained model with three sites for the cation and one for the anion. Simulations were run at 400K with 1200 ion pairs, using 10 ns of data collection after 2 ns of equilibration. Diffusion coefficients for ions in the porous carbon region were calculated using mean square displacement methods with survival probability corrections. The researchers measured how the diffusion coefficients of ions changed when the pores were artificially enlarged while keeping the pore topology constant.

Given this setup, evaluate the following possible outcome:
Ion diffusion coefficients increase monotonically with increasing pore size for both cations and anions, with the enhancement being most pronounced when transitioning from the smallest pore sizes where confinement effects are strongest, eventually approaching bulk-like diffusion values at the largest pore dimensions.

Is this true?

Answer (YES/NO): NO